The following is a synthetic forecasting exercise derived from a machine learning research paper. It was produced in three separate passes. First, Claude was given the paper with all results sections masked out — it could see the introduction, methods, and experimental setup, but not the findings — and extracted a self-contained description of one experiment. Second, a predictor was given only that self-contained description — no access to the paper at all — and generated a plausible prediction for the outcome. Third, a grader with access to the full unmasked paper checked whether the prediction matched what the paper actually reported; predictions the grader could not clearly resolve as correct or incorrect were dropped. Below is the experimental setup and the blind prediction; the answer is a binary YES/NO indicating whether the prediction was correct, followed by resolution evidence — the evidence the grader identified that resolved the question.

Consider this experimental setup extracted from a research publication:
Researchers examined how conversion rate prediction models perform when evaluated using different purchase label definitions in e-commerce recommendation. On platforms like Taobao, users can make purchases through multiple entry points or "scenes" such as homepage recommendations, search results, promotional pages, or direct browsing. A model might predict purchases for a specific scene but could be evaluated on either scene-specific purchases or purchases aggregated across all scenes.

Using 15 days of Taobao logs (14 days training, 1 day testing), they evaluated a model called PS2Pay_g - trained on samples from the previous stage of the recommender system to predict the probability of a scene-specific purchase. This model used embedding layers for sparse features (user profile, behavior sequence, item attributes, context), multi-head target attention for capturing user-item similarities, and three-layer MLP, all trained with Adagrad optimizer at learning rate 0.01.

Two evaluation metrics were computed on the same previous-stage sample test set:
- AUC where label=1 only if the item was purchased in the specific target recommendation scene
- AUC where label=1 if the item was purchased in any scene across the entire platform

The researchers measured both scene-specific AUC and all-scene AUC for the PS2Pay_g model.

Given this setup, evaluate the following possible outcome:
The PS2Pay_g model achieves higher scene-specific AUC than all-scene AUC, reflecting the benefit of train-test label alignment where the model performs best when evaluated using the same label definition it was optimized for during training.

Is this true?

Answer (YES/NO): NO